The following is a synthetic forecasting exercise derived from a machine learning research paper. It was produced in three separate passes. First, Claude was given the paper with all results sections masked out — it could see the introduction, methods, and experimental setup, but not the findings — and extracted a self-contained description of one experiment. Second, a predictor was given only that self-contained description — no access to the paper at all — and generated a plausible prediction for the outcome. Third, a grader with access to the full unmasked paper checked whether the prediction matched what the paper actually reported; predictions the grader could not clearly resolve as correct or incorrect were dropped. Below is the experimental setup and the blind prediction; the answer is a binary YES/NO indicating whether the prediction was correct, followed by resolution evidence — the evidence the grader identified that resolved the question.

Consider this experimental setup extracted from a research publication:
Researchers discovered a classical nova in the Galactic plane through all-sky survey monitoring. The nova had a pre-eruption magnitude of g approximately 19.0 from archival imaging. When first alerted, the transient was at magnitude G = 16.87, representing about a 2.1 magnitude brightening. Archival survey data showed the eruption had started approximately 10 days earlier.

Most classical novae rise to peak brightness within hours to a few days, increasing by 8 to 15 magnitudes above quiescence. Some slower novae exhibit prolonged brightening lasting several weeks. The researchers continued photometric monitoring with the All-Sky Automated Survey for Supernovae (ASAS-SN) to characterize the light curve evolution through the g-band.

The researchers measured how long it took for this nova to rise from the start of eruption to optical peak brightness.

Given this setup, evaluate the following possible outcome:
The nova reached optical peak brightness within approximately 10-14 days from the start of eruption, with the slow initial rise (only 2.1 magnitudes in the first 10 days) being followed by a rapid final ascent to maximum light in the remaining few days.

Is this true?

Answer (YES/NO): NO